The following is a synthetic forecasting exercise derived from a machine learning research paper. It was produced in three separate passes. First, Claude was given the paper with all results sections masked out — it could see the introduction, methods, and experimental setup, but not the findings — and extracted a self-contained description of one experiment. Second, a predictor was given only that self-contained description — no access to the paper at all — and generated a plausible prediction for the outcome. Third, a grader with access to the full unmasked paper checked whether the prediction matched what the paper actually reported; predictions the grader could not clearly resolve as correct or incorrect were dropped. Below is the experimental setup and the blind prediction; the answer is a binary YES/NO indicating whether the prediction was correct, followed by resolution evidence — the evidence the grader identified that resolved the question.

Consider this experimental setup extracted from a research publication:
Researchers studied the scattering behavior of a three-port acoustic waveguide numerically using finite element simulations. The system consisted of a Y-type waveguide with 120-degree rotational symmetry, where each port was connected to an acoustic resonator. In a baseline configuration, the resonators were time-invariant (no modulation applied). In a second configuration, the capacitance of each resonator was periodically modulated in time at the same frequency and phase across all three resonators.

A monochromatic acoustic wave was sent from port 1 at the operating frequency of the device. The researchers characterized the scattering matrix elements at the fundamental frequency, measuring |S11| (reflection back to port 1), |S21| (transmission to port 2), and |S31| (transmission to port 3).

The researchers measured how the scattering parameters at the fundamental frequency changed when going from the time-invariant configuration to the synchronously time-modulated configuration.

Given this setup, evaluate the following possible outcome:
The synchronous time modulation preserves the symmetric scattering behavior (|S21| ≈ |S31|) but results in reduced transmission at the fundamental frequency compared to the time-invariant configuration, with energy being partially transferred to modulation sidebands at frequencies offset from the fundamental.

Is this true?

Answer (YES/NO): YES